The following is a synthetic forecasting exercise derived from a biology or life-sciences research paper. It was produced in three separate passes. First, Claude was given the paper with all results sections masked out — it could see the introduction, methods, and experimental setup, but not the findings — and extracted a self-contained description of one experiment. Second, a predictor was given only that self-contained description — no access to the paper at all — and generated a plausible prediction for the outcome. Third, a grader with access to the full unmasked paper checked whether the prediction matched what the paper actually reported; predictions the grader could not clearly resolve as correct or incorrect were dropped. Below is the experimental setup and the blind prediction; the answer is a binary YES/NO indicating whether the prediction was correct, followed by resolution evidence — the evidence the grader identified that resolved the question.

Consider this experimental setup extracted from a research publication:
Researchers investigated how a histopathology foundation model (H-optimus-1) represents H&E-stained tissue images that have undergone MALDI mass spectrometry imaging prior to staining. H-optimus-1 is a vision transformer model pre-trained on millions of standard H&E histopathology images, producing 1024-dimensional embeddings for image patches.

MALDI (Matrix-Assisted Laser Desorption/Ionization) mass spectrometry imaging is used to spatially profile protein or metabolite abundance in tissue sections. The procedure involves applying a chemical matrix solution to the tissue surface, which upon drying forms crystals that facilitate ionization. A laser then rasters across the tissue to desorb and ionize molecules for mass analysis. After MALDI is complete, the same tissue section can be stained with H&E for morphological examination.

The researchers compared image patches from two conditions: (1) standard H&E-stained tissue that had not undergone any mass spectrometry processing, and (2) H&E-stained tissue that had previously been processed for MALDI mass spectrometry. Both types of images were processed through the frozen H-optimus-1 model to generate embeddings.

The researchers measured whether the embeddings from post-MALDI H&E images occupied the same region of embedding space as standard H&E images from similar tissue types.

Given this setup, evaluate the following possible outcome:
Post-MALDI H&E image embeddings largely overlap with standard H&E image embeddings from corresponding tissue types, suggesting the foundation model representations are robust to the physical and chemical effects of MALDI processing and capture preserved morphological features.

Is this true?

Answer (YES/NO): NO